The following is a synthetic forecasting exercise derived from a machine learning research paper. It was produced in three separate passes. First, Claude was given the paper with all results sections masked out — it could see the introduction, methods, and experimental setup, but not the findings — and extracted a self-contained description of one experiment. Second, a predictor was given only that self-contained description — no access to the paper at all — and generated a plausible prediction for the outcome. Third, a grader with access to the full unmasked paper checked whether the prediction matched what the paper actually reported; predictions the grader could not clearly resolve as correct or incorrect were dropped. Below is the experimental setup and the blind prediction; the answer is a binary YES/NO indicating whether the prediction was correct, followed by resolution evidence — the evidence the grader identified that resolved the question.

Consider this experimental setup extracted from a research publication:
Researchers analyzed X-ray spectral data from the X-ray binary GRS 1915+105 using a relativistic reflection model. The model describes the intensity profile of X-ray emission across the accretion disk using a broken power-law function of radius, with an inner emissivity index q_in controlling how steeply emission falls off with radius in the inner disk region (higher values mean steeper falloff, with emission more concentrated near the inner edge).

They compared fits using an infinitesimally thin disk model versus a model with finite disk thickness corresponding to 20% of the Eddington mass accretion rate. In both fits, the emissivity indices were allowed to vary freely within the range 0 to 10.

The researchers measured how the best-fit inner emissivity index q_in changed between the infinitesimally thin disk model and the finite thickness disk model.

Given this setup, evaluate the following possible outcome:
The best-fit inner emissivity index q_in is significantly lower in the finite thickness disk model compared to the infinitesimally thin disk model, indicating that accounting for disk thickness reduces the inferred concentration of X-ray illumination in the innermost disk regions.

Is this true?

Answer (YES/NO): YES